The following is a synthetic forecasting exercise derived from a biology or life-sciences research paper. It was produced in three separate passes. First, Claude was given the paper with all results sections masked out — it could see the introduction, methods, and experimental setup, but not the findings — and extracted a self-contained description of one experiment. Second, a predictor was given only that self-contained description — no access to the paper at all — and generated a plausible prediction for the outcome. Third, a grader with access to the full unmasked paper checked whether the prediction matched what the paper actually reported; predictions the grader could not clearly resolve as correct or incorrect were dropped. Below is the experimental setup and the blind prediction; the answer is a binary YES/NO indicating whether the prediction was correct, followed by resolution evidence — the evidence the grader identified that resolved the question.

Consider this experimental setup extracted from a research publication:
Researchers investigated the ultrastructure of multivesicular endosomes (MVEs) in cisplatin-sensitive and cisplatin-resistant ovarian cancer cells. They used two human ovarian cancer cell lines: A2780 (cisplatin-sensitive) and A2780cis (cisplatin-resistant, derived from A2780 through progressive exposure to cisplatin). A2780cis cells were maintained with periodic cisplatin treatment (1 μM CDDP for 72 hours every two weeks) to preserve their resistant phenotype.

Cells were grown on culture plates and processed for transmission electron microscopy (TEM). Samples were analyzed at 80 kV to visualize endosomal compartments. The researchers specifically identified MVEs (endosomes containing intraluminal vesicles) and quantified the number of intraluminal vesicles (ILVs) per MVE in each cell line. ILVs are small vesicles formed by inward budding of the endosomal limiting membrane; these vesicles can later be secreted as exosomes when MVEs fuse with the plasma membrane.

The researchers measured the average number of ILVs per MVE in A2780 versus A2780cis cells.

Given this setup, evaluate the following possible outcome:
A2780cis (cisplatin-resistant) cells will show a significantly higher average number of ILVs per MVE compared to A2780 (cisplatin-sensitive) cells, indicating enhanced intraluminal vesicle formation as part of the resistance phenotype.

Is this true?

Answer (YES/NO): YES